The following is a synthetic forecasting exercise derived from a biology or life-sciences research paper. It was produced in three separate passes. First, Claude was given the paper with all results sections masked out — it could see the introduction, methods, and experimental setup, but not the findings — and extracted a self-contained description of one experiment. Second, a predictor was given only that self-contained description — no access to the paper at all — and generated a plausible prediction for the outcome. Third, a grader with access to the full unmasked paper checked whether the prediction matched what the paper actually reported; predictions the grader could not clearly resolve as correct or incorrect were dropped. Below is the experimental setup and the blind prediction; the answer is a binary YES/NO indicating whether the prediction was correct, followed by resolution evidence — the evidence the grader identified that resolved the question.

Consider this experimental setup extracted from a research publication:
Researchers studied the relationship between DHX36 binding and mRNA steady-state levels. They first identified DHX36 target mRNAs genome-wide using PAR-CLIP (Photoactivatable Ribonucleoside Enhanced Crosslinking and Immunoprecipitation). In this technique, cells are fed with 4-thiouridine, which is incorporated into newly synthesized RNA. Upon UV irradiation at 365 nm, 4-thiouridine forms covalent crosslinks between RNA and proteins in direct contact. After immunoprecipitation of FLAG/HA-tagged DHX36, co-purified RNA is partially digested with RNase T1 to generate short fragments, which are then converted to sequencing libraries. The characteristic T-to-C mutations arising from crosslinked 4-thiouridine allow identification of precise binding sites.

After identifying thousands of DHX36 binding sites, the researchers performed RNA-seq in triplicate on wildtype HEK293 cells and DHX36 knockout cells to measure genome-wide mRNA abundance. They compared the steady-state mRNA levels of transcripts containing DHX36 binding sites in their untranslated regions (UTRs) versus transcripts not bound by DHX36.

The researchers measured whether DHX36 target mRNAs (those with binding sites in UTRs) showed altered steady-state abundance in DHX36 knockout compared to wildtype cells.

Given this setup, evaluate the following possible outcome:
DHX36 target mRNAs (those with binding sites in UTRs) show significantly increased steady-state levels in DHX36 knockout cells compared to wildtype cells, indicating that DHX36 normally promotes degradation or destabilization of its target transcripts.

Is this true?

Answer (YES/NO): YES